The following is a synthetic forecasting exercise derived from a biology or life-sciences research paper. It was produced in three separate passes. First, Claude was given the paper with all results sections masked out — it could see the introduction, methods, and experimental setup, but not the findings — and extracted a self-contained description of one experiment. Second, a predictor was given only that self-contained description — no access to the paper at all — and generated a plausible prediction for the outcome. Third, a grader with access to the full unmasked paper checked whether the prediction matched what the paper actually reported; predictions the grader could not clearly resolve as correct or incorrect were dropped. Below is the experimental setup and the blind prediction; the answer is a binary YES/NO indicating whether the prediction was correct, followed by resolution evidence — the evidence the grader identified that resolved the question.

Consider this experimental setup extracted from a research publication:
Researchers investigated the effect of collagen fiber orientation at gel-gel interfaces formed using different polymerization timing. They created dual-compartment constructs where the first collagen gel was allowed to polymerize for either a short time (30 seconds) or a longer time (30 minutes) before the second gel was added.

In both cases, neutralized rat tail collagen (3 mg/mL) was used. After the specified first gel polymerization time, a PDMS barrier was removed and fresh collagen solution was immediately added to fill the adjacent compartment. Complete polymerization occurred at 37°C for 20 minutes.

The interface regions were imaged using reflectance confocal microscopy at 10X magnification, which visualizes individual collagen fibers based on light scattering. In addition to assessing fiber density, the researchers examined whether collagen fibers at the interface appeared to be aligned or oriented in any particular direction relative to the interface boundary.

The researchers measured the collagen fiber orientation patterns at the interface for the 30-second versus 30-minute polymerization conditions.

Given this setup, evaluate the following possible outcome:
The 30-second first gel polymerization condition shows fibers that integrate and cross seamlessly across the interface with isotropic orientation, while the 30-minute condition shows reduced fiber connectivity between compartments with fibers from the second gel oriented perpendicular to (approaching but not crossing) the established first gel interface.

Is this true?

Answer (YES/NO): NO